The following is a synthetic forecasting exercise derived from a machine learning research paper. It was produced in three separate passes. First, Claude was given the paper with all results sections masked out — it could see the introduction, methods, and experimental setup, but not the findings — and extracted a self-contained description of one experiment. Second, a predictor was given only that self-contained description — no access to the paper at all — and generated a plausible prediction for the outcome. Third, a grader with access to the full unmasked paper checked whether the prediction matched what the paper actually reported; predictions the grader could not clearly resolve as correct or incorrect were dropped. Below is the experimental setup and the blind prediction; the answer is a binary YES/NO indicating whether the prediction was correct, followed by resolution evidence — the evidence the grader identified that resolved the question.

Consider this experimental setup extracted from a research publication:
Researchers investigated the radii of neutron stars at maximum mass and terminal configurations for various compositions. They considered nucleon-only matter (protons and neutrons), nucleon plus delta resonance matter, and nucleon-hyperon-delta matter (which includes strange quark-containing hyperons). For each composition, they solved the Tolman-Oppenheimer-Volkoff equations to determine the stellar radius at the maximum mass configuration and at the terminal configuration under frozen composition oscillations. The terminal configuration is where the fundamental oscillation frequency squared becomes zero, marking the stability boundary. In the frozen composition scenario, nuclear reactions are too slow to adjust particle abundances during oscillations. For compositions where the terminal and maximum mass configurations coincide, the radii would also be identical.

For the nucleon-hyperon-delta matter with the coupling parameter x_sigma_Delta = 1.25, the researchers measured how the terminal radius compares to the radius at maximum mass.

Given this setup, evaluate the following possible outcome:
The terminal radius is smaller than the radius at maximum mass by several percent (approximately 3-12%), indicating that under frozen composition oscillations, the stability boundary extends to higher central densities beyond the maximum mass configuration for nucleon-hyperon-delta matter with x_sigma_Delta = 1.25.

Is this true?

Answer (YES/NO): YES